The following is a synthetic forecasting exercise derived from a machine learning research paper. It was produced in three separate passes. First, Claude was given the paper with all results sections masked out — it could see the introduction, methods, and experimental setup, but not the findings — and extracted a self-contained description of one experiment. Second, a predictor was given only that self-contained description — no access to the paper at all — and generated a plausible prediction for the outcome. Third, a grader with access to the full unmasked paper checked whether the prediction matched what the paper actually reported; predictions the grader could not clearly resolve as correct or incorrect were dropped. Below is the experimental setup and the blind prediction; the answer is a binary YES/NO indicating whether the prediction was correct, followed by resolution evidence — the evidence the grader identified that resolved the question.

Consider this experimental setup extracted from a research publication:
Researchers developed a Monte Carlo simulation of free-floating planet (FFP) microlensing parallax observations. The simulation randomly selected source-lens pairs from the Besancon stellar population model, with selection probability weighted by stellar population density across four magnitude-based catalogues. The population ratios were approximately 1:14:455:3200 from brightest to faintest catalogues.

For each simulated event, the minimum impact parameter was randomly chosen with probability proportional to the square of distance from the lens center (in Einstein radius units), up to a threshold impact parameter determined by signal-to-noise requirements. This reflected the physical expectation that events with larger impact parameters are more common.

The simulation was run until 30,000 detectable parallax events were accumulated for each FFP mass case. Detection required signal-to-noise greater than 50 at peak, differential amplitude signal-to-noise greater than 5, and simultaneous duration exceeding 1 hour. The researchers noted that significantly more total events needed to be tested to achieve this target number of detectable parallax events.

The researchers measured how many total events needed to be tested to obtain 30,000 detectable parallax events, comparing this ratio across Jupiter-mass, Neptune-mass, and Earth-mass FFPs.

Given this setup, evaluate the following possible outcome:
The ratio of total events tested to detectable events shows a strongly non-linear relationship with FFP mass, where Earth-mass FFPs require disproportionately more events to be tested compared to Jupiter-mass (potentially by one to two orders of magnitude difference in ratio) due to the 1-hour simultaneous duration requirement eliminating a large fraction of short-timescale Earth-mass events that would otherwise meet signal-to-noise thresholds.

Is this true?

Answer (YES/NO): NO